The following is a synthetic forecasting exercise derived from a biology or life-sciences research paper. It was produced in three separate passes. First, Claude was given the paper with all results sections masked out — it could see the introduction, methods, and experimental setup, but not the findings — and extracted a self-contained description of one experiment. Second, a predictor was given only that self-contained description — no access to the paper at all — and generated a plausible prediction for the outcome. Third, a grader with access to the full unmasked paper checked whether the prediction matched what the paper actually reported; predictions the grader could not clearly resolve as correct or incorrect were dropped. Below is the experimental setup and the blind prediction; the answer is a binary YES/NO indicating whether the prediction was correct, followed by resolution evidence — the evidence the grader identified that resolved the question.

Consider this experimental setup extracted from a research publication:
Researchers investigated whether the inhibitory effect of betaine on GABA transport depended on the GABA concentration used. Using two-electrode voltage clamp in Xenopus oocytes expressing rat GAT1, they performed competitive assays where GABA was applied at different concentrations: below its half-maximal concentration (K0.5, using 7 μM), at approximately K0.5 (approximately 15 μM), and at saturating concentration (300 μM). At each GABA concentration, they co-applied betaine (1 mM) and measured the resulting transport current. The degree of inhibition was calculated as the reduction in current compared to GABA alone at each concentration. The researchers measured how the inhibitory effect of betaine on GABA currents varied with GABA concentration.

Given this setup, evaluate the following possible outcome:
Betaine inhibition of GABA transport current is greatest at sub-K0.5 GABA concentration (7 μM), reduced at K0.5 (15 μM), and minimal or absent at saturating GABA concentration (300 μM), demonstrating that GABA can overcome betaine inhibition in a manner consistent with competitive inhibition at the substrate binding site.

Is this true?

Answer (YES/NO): YES